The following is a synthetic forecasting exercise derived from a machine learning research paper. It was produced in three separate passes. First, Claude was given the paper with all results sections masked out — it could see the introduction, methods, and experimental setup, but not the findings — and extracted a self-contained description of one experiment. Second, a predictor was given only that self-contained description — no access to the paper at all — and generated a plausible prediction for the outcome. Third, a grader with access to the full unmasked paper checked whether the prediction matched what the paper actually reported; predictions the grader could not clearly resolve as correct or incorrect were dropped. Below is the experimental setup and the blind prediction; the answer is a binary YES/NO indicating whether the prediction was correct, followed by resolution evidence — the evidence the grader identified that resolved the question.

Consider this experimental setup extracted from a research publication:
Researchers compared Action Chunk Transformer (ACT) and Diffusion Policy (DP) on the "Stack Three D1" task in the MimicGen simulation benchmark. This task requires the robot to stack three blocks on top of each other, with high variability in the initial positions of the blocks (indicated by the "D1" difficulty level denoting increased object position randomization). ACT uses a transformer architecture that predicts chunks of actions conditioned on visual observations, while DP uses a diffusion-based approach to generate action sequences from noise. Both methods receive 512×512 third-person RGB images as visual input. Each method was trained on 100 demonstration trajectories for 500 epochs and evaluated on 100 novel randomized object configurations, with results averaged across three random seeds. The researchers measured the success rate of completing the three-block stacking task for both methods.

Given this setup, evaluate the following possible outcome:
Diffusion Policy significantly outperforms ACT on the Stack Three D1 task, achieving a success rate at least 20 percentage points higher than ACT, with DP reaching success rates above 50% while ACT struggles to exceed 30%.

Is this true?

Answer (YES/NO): NO